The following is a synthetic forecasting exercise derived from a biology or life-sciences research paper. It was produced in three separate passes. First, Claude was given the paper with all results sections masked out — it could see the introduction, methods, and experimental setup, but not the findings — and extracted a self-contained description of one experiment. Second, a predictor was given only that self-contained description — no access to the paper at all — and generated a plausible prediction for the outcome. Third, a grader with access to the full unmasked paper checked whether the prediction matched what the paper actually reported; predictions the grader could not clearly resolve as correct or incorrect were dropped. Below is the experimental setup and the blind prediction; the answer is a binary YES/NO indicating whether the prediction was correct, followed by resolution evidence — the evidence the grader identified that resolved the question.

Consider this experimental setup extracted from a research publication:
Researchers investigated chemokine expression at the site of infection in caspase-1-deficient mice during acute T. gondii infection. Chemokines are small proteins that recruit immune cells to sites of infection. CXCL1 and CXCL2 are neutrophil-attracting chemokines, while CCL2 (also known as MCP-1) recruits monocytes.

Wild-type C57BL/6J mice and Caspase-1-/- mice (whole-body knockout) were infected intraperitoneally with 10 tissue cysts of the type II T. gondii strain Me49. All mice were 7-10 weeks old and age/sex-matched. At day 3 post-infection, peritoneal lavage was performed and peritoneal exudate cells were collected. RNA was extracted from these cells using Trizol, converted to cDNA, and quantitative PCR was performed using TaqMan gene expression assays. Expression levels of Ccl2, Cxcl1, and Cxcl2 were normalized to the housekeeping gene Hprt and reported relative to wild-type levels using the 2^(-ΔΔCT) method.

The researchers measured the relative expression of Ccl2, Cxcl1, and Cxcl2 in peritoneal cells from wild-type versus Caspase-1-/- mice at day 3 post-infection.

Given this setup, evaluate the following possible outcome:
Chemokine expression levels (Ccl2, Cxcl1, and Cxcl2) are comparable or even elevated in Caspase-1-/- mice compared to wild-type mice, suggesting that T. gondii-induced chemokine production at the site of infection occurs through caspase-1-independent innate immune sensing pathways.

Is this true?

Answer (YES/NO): NO